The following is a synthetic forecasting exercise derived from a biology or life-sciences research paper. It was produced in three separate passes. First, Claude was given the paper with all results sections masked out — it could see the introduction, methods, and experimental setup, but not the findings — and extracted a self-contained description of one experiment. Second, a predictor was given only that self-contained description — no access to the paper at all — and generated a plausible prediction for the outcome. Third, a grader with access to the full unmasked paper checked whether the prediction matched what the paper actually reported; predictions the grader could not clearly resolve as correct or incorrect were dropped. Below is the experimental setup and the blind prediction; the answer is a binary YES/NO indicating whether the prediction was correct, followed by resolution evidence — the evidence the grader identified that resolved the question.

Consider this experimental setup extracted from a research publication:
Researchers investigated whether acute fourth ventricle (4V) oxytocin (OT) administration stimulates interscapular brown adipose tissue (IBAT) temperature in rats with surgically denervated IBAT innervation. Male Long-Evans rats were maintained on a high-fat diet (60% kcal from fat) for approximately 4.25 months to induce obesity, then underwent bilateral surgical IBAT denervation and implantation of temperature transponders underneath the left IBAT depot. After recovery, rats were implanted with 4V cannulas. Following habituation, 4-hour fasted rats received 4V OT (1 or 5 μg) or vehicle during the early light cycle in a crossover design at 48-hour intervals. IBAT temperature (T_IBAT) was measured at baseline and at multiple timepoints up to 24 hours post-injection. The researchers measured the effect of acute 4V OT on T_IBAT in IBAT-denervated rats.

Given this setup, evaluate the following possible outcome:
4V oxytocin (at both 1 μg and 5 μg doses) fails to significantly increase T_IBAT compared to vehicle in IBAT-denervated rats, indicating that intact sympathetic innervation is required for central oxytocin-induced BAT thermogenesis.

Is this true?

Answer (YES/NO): NO